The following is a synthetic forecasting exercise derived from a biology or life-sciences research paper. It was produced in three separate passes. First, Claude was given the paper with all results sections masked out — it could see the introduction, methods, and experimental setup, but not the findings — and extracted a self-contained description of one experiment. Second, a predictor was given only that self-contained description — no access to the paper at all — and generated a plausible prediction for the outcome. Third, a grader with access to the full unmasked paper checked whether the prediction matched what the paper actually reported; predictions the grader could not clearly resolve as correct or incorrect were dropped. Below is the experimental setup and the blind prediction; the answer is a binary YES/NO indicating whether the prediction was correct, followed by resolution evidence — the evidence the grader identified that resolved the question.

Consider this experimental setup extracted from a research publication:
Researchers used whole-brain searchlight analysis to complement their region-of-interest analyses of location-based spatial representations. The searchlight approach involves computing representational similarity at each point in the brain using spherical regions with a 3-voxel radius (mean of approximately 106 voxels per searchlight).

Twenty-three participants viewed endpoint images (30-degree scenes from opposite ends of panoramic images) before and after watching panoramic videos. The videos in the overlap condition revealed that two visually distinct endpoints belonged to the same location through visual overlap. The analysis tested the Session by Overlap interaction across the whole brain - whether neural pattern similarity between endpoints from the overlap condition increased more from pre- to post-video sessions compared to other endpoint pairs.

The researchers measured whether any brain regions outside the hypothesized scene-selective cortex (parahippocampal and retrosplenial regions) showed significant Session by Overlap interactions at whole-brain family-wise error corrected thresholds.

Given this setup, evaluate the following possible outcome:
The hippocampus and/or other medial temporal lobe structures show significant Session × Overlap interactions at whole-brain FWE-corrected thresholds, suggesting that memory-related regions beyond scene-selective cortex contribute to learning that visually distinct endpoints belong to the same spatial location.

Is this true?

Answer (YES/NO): NO